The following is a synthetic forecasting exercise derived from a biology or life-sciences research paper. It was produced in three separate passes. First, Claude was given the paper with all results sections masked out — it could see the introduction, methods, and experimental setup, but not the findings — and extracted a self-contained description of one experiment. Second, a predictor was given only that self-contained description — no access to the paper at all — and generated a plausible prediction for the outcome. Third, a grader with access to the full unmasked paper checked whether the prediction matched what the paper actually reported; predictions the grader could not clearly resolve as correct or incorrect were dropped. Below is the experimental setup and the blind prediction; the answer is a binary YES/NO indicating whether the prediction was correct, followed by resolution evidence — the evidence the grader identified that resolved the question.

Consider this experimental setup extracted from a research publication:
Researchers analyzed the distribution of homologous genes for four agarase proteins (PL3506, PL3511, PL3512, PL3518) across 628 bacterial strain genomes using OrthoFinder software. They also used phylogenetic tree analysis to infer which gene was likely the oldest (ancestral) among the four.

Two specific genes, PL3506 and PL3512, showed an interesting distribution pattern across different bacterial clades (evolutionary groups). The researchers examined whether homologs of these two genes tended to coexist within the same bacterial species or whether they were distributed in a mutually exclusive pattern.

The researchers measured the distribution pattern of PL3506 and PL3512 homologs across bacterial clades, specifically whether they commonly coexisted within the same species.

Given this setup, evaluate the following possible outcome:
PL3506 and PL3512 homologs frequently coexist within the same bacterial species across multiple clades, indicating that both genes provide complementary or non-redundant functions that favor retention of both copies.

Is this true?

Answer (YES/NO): NO